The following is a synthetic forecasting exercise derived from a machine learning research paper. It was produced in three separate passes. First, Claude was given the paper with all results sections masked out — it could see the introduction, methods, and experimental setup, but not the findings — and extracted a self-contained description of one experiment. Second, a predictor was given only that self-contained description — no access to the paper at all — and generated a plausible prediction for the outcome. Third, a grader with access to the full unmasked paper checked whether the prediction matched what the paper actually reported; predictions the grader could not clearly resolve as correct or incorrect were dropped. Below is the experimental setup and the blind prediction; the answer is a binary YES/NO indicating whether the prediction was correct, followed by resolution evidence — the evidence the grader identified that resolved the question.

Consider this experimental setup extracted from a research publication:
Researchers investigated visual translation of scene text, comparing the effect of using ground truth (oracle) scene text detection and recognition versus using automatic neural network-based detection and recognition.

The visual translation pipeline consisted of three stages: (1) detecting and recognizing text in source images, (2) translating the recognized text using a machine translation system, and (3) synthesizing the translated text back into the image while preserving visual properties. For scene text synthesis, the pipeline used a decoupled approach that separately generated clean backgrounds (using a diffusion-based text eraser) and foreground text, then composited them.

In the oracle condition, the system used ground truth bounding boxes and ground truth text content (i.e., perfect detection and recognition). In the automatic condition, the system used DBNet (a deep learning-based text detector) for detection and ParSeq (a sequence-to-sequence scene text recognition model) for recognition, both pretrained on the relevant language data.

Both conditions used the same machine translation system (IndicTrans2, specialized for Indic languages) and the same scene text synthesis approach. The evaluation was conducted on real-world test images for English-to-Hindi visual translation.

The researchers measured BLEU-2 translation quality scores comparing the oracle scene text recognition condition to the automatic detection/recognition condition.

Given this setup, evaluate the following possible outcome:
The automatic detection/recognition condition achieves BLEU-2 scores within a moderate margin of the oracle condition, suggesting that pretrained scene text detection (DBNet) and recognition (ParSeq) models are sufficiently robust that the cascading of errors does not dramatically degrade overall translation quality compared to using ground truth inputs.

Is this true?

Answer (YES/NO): YES